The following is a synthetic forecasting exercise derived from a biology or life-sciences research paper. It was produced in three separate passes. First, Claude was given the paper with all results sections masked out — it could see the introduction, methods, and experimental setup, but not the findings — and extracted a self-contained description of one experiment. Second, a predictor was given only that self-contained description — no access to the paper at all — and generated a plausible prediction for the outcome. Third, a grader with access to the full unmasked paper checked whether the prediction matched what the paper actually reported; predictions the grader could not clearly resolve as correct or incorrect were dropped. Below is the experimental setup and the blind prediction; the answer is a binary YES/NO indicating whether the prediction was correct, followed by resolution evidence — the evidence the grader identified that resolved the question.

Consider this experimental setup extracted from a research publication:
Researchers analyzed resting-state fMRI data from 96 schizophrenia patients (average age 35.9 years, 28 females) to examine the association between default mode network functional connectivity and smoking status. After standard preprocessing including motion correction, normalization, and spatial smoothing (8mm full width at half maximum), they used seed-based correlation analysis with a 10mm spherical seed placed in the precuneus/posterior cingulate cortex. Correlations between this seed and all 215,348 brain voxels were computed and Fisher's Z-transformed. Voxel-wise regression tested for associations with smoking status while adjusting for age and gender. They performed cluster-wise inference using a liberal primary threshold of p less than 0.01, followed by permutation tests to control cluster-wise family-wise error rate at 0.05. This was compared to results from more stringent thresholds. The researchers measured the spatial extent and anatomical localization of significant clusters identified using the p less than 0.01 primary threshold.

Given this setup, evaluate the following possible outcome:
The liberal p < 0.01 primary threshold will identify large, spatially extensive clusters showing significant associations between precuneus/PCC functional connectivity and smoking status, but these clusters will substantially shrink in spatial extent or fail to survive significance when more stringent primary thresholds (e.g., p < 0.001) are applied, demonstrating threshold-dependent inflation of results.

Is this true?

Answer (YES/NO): YES